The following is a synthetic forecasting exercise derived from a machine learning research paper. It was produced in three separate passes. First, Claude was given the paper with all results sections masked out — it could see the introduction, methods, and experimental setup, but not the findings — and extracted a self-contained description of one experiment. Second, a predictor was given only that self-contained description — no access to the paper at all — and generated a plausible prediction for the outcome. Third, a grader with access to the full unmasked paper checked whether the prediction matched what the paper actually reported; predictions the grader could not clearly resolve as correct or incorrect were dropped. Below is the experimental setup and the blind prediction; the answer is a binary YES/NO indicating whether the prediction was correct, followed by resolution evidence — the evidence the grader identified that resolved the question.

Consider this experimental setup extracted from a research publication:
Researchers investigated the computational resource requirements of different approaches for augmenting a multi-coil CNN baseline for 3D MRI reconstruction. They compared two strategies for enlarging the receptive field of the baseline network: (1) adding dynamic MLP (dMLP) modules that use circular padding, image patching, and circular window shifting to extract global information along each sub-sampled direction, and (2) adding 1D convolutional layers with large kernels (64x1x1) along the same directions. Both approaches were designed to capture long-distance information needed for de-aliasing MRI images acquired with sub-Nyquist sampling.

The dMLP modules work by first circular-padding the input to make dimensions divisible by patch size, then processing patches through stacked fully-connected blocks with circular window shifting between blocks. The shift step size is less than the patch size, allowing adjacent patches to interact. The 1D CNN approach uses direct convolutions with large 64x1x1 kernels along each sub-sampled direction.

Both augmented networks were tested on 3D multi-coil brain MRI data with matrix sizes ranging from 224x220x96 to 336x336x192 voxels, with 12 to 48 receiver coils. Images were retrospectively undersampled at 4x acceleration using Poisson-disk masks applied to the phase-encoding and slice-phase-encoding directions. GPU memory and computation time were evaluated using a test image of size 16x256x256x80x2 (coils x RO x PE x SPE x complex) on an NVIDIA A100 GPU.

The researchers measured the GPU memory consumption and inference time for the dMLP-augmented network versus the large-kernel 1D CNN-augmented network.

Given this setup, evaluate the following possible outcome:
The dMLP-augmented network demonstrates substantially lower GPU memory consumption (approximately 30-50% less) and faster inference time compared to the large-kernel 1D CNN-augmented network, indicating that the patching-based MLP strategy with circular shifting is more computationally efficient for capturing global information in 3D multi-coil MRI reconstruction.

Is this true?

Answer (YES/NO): NO